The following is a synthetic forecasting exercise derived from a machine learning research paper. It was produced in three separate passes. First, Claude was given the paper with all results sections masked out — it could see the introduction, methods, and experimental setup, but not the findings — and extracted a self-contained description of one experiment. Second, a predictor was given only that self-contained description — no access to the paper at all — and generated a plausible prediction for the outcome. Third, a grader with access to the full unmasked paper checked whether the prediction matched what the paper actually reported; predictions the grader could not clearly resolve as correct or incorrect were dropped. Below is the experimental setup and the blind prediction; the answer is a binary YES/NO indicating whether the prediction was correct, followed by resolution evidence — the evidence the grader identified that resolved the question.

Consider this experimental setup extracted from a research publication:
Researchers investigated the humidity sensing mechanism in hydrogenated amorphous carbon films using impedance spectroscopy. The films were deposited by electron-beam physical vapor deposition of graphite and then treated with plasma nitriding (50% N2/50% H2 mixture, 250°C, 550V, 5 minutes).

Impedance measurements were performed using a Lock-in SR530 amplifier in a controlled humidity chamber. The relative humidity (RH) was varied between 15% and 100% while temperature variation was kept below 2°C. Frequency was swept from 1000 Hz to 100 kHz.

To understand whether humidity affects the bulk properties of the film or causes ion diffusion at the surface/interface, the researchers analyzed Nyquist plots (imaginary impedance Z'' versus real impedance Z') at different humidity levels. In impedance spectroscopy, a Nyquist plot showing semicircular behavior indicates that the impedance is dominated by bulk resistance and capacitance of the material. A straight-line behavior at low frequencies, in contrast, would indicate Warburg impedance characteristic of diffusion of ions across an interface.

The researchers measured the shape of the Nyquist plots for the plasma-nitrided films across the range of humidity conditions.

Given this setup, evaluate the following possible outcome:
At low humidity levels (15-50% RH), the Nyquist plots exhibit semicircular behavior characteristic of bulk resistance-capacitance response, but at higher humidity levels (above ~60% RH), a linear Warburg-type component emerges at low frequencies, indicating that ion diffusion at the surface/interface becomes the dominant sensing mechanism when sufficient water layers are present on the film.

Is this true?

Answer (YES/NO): NO